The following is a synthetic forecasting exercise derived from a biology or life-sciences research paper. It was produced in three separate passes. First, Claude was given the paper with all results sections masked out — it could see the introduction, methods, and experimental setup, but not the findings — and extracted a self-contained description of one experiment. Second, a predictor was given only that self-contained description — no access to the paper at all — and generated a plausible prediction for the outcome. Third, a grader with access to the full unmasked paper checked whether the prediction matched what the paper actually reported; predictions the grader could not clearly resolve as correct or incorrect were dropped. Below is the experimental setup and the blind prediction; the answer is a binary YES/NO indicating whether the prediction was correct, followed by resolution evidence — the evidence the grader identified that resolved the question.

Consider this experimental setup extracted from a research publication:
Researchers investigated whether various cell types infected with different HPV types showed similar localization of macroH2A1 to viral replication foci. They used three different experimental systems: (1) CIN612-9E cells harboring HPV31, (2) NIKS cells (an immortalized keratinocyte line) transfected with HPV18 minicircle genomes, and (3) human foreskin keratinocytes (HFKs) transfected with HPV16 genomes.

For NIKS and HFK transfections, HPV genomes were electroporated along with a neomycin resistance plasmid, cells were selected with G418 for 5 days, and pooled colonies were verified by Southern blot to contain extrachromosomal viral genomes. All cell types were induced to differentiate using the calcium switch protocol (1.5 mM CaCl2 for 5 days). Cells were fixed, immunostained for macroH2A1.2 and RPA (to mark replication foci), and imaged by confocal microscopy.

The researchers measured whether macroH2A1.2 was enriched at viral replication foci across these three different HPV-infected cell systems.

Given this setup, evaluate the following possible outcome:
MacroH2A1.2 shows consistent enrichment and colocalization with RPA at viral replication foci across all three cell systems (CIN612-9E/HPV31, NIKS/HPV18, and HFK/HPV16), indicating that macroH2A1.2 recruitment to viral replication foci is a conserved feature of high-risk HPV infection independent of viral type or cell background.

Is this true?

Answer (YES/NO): YES